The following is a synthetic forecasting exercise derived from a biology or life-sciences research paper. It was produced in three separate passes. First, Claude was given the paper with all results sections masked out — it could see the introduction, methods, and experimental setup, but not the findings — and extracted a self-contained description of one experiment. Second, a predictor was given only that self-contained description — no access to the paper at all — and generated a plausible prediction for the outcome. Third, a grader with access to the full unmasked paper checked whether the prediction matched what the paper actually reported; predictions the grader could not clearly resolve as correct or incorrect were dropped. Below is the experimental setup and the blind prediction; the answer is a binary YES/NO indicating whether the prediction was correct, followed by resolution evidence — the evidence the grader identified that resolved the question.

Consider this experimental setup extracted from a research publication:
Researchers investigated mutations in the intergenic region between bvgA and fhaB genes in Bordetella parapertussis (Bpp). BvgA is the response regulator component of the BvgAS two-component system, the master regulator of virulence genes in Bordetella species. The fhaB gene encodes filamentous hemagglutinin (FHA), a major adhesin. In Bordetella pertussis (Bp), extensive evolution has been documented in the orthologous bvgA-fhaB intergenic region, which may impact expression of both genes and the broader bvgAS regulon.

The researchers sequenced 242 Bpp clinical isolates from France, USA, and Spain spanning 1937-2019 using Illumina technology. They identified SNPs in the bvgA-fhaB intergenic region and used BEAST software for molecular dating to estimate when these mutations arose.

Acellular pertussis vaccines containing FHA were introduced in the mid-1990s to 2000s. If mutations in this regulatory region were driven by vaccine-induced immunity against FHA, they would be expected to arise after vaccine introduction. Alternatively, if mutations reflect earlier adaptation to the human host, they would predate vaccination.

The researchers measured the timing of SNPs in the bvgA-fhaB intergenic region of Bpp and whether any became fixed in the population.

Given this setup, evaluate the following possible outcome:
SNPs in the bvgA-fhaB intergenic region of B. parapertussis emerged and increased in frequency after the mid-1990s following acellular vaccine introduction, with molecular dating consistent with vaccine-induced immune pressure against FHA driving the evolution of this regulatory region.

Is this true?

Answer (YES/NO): NO